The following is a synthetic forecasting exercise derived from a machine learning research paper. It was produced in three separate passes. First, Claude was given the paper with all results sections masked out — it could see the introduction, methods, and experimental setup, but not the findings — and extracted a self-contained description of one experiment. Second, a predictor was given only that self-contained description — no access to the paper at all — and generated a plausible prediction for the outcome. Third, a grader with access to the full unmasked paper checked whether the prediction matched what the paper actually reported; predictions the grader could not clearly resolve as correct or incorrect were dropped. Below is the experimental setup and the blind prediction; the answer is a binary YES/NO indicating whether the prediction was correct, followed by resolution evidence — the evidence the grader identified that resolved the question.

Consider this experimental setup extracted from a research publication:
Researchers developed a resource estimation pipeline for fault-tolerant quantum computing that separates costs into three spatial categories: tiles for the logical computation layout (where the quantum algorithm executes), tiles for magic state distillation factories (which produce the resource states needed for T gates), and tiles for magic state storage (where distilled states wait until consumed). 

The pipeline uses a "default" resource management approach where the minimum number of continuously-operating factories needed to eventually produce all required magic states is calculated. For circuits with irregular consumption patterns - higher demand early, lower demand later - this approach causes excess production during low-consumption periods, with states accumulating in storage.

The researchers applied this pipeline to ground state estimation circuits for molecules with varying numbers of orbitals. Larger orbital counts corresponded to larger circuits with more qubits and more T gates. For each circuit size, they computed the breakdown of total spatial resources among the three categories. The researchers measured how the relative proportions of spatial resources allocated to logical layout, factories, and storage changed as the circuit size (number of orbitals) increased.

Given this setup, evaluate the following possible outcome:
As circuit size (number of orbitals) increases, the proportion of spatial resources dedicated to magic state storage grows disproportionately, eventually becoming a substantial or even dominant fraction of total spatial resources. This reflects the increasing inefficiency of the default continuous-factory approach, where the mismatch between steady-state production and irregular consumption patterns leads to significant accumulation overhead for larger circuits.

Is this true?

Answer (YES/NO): YES